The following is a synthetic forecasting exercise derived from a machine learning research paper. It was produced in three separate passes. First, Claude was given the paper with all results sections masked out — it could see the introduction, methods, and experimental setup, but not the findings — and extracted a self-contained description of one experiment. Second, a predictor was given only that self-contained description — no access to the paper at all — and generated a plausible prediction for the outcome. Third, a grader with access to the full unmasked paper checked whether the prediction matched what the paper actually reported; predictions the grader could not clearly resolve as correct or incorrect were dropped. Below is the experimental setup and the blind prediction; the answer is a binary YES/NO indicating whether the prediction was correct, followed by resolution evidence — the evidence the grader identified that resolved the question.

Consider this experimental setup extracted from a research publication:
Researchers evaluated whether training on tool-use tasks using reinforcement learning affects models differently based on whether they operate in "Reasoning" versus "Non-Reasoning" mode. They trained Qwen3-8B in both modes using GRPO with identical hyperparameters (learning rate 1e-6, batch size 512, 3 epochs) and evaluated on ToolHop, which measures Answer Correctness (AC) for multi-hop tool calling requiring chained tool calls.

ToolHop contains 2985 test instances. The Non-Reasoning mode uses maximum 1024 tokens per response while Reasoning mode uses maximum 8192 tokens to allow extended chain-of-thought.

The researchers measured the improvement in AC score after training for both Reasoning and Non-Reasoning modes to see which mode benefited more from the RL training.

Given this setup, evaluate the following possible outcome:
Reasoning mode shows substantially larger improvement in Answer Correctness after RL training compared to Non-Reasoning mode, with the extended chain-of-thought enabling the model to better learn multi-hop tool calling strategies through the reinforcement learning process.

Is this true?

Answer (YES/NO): NO